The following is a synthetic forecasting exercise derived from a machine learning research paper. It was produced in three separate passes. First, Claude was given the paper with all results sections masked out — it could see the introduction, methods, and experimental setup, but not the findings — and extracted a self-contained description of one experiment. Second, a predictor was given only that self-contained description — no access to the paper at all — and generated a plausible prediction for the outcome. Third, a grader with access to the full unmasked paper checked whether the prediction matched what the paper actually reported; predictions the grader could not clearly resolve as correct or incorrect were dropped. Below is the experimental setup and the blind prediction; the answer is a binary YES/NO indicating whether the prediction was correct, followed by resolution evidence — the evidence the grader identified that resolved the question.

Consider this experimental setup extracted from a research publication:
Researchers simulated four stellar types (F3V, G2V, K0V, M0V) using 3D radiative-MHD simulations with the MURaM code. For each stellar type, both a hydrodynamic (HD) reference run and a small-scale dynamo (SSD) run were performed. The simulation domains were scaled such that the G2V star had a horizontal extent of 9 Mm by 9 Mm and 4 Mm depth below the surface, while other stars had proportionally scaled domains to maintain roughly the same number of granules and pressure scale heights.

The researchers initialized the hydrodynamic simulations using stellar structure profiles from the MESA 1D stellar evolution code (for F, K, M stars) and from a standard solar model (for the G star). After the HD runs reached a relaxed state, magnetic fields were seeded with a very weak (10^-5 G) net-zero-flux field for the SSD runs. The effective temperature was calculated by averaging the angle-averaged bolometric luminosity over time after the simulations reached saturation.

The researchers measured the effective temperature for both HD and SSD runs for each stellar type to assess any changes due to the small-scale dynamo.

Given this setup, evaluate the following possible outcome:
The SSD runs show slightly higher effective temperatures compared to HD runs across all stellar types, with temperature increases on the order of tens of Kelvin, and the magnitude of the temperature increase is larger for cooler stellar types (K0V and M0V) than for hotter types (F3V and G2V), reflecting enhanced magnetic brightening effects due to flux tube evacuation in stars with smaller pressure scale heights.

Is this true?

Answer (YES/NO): NO